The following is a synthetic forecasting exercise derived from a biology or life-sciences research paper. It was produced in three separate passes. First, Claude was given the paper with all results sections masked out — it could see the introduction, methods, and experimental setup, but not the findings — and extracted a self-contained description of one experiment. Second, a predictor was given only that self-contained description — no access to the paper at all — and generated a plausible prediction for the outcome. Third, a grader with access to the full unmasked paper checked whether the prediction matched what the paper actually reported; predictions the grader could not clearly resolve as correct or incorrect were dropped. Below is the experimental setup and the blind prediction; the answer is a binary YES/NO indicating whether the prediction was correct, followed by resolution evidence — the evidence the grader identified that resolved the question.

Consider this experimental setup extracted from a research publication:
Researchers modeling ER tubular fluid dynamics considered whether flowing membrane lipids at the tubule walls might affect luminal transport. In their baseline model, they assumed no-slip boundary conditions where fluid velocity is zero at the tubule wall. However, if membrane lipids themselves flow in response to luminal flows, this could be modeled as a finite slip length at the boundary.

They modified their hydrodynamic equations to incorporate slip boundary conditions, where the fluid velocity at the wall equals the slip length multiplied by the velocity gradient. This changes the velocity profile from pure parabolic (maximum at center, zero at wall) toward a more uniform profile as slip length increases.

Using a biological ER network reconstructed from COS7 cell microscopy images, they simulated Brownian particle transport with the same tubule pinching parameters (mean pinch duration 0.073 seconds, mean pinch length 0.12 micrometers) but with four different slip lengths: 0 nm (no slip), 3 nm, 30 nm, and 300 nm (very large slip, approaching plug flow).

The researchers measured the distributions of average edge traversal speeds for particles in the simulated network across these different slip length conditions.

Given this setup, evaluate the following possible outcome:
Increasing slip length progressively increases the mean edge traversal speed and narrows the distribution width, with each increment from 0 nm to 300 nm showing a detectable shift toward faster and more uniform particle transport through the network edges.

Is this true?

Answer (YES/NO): NO